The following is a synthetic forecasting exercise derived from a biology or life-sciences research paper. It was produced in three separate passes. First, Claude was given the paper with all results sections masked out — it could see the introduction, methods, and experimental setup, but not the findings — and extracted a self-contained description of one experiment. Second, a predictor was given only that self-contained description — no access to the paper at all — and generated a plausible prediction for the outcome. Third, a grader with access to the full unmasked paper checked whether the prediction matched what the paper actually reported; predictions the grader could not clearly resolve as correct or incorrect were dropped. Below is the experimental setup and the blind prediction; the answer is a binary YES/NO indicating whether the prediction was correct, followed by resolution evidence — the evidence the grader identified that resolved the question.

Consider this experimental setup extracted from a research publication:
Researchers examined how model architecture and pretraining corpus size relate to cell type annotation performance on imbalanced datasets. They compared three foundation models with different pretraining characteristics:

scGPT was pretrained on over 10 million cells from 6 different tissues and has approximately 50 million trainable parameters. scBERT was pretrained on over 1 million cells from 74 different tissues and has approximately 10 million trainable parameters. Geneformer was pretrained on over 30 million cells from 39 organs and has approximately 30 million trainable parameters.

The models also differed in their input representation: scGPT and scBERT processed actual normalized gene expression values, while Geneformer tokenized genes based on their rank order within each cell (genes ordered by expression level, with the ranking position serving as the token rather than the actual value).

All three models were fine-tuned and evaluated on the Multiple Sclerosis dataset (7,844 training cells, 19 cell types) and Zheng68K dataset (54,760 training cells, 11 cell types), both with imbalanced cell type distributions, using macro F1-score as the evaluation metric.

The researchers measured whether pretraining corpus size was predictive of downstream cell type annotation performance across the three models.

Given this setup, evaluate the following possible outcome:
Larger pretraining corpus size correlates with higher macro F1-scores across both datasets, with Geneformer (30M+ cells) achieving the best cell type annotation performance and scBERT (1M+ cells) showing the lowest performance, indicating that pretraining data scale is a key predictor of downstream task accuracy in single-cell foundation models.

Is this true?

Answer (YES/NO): NO